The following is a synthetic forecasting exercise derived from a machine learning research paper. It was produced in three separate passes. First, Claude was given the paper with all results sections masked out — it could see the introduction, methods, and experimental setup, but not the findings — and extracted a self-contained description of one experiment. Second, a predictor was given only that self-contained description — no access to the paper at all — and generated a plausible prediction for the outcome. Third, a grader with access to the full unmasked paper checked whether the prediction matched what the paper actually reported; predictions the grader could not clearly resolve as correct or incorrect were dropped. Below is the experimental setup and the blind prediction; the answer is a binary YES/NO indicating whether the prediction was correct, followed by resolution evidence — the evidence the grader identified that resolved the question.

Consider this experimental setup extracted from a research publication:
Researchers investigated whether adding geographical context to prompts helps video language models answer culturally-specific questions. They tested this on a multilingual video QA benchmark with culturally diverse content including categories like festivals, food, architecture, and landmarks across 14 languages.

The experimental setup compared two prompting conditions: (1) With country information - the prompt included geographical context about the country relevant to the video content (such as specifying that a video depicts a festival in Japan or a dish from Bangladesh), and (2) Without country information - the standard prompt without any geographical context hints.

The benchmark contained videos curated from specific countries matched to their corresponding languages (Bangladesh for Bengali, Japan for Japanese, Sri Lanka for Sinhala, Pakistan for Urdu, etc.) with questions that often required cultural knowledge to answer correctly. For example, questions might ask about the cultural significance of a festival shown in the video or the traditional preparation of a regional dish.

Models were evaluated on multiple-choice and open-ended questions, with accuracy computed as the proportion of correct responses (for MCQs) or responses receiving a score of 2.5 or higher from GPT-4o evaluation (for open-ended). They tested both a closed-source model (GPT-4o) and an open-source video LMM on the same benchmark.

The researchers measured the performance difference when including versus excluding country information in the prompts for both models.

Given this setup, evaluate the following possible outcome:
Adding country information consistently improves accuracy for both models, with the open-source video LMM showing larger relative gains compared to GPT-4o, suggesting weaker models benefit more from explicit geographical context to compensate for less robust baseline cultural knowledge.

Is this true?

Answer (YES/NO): NO